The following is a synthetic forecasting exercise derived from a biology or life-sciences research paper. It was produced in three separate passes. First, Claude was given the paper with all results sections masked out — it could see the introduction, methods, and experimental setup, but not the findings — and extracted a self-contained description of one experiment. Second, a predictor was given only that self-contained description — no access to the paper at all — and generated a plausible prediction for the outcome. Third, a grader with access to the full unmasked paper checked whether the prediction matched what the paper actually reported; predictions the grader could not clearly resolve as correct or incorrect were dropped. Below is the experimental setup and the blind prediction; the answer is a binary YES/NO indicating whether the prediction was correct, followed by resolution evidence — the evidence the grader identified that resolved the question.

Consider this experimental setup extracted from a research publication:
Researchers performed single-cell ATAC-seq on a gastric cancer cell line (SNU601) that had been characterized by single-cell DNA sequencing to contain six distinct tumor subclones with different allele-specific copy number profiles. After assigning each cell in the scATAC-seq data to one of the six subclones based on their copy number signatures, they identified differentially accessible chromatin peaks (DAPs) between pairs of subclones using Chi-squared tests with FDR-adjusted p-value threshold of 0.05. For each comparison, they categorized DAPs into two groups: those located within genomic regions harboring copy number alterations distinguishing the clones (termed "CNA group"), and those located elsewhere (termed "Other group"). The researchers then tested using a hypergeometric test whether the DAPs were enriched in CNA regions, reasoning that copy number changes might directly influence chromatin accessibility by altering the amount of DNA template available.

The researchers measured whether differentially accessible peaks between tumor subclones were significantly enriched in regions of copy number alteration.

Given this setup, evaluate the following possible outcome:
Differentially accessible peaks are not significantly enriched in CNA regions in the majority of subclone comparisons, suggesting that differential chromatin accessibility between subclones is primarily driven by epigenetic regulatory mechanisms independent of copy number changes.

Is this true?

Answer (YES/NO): NO